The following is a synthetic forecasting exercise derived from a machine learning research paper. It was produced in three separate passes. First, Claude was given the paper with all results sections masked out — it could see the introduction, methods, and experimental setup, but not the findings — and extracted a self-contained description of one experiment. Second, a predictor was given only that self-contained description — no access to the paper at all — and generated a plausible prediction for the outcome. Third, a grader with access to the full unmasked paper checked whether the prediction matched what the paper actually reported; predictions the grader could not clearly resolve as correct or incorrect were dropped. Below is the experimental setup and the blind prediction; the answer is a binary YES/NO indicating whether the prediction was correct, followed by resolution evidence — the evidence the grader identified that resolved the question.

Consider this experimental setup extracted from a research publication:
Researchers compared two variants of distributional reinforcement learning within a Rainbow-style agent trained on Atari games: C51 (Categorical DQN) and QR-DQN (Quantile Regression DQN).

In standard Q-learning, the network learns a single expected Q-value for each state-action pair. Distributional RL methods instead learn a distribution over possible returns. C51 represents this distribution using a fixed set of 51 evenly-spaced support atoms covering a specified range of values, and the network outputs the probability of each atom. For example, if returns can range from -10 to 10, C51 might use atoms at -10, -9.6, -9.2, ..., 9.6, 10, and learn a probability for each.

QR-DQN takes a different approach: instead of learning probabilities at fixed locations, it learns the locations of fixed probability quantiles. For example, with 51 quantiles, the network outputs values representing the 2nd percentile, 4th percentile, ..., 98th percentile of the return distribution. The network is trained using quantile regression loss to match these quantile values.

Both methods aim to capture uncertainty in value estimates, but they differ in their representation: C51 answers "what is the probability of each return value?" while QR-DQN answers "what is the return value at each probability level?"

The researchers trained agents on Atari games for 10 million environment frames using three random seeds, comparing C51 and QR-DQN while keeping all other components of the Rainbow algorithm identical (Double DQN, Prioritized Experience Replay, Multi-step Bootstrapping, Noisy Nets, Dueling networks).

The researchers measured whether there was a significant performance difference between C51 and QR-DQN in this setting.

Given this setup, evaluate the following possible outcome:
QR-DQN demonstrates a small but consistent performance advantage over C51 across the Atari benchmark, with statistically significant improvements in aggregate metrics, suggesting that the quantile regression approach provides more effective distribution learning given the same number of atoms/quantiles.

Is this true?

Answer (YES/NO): NO